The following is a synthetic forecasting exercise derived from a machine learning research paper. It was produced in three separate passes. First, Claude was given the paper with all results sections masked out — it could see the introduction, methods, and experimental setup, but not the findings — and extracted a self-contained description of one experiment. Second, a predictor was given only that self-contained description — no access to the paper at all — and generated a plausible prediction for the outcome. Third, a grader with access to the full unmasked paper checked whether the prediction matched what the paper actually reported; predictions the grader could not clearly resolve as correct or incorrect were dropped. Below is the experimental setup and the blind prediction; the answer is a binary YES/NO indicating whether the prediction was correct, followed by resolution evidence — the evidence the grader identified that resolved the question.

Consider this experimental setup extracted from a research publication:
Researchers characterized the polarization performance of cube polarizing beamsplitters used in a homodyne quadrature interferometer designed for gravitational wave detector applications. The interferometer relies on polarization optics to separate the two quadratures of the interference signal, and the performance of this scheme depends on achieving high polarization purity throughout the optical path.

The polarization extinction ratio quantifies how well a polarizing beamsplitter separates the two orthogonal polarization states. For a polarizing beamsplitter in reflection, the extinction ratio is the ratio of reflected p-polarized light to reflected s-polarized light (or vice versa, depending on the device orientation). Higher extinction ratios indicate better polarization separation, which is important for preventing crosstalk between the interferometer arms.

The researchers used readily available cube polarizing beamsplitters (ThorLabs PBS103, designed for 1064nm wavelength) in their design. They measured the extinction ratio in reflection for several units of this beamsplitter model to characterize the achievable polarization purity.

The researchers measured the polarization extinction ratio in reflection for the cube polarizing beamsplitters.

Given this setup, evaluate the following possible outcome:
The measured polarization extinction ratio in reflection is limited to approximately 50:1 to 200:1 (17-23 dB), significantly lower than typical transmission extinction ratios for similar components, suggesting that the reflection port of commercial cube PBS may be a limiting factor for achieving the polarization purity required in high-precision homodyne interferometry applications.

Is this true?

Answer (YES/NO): NO